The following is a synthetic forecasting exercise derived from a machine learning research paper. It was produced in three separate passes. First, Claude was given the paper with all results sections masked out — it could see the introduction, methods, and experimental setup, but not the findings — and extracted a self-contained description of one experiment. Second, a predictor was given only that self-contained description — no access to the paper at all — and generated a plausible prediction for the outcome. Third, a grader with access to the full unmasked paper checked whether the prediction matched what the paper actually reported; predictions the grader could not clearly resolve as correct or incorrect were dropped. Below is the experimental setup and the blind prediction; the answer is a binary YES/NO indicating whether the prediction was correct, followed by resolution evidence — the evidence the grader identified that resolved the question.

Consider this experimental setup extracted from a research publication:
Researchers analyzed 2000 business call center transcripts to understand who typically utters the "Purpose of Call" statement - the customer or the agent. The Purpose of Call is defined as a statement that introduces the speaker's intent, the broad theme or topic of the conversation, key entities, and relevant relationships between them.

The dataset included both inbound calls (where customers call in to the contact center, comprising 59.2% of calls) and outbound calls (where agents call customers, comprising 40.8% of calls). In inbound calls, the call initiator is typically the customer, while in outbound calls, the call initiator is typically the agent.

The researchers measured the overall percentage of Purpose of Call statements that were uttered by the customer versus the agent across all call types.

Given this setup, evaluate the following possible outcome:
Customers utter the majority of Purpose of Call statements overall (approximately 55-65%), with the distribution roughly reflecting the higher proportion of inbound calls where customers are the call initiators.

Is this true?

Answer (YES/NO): YES